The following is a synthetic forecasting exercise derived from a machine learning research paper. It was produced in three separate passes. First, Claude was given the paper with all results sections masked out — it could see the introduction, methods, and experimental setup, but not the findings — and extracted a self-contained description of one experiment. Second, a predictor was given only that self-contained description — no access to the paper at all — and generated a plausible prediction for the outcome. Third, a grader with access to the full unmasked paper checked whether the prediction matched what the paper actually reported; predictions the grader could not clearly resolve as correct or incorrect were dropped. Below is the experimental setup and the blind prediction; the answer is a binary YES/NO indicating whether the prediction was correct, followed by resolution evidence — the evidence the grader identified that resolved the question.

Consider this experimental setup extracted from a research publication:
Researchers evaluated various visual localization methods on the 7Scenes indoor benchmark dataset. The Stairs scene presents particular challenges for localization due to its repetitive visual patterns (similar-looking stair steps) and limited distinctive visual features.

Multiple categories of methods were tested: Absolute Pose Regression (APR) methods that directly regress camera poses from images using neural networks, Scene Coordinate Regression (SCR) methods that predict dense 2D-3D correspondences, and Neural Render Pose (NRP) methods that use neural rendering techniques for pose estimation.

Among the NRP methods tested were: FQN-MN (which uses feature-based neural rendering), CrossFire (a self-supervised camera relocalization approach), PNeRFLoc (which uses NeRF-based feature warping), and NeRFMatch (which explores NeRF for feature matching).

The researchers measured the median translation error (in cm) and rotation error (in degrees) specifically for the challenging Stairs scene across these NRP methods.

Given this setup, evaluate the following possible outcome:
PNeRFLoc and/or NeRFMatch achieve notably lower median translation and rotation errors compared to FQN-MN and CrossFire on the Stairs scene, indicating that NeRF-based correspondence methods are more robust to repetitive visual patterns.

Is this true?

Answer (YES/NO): NO